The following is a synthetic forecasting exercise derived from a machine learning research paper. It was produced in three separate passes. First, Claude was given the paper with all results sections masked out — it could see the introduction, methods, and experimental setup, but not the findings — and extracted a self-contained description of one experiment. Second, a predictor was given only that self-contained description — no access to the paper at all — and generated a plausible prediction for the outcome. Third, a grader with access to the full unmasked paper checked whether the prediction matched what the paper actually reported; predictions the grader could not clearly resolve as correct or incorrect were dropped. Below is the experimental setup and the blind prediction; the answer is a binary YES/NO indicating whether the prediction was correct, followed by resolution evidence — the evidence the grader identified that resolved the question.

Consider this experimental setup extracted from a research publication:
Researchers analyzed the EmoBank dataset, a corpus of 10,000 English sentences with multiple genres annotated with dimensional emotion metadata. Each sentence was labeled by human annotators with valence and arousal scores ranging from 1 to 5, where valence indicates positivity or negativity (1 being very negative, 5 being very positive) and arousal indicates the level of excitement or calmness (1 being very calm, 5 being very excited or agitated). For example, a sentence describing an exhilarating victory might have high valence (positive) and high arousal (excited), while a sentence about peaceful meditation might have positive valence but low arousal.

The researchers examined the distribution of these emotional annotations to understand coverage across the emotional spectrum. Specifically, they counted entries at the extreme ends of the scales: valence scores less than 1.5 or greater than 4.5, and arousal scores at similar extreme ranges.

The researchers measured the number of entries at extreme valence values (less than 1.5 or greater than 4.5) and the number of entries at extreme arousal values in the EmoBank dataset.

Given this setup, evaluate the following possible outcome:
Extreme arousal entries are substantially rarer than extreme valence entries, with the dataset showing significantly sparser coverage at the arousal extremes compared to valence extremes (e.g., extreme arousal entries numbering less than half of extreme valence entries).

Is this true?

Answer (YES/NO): YES